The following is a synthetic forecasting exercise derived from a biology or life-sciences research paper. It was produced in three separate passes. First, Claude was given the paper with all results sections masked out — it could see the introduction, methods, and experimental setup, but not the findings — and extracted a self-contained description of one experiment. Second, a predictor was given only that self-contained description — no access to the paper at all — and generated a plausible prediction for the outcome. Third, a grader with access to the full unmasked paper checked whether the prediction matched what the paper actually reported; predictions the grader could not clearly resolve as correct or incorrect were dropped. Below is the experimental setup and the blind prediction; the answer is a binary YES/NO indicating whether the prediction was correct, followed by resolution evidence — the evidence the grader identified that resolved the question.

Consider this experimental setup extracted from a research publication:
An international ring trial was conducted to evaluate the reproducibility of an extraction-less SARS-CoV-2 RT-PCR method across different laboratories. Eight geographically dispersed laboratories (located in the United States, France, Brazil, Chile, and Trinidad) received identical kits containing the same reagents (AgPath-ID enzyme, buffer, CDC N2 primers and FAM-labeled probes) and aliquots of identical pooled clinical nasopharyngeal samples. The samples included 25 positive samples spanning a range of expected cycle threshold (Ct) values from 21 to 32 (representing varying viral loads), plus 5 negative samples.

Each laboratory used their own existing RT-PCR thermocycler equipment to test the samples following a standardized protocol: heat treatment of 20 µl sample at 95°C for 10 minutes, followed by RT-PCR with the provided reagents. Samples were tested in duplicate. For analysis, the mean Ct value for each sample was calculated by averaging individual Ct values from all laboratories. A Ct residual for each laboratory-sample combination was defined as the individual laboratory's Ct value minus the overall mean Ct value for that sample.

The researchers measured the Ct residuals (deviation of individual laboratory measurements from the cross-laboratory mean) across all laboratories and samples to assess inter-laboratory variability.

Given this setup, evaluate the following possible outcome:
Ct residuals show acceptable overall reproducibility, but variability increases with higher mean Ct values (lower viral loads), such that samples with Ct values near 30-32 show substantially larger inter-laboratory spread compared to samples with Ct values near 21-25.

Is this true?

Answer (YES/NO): NO